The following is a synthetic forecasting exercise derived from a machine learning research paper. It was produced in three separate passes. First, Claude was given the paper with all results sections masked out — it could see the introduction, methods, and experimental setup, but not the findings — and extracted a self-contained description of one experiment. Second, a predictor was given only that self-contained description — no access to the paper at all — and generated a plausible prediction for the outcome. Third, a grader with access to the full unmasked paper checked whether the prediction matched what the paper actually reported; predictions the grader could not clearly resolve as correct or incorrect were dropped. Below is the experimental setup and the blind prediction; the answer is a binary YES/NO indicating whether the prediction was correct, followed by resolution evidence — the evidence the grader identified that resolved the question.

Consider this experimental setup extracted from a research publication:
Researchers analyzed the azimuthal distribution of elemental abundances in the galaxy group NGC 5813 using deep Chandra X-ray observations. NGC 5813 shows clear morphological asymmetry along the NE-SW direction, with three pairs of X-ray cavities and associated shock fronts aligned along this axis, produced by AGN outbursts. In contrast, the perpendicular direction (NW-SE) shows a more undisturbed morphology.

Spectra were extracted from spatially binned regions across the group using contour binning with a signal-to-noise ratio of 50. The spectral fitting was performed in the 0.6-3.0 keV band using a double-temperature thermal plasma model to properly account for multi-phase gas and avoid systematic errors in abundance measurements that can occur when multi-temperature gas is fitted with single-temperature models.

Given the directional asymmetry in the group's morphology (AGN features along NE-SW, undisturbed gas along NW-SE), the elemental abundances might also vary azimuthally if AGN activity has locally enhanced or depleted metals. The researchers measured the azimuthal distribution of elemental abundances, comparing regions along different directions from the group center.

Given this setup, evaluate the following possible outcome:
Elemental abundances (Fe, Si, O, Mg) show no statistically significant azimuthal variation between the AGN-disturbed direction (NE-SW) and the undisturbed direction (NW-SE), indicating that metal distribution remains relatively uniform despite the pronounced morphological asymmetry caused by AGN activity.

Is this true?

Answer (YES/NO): YES